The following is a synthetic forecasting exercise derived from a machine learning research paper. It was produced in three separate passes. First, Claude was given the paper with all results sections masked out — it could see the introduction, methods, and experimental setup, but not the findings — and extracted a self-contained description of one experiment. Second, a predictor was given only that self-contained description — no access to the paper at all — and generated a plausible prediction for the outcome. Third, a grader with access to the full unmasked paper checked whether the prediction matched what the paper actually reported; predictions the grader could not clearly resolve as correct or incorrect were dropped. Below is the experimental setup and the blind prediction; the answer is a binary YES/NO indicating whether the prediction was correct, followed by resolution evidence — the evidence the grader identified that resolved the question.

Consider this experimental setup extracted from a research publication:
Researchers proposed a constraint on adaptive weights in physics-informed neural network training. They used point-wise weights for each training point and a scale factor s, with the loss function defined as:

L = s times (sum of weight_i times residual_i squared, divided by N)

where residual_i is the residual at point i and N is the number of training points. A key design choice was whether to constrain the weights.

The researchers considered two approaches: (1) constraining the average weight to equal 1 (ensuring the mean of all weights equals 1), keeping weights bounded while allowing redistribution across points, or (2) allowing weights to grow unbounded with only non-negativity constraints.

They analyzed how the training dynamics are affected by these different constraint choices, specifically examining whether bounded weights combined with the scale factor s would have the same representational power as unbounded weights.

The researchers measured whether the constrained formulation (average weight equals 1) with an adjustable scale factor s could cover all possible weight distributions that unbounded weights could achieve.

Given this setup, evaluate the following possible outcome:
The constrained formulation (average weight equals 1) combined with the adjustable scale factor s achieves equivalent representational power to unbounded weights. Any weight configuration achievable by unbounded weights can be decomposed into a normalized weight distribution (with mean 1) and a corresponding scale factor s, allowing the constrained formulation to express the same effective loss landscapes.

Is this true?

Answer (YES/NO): YES